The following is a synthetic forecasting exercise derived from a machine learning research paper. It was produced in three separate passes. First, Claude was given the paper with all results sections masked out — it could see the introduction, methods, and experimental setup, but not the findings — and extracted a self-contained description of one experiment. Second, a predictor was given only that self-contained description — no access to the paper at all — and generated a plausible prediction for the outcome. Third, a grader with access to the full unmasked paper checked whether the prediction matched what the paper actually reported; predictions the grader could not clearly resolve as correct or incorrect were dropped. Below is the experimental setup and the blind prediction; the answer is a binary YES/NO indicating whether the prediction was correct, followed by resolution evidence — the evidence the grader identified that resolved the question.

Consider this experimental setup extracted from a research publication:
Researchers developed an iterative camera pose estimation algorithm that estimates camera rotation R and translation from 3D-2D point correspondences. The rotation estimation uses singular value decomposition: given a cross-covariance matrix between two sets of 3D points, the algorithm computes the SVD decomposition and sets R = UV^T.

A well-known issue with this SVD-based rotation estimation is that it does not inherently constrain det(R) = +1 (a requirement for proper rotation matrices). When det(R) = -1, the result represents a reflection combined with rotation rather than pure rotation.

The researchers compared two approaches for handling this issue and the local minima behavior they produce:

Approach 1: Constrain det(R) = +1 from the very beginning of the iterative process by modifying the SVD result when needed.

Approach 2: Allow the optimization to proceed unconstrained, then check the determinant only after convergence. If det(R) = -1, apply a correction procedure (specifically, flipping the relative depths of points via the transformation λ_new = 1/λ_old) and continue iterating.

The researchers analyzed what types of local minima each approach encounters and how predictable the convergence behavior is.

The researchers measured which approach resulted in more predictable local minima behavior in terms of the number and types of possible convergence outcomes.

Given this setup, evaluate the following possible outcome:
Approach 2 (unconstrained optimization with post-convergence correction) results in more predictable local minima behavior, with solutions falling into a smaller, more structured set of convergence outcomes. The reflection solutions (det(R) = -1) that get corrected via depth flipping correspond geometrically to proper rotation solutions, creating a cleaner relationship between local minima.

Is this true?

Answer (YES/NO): YES